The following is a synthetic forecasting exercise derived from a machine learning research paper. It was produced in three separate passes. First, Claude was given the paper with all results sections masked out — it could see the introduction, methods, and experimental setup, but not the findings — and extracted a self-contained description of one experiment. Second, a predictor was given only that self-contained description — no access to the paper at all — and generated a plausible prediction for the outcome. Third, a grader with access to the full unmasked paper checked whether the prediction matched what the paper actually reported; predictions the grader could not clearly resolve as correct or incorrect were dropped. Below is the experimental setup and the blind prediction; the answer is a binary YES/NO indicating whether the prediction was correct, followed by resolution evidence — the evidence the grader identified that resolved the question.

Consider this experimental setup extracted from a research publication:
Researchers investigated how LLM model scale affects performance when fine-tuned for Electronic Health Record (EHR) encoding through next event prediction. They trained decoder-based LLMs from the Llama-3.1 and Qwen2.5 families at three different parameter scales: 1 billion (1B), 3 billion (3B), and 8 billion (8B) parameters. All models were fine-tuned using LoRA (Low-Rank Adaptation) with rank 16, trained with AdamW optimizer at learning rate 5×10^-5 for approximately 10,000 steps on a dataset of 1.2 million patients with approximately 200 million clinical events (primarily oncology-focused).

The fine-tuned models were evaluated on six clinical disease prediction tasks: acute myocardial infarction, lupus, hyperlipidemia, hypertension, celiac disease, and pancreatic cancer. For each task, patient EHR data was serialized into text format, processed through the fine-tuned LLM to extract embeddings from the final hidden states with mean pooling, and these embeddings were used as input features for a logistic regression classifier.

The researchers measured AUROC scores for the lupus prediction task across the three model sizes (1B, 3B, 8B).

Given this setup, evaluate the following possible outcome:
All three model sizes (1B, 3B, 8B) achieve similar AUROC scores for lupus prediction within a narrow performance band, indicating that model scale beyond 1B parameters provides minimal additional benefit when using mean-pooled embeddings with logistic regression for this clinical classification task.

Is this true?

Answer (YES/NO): NO